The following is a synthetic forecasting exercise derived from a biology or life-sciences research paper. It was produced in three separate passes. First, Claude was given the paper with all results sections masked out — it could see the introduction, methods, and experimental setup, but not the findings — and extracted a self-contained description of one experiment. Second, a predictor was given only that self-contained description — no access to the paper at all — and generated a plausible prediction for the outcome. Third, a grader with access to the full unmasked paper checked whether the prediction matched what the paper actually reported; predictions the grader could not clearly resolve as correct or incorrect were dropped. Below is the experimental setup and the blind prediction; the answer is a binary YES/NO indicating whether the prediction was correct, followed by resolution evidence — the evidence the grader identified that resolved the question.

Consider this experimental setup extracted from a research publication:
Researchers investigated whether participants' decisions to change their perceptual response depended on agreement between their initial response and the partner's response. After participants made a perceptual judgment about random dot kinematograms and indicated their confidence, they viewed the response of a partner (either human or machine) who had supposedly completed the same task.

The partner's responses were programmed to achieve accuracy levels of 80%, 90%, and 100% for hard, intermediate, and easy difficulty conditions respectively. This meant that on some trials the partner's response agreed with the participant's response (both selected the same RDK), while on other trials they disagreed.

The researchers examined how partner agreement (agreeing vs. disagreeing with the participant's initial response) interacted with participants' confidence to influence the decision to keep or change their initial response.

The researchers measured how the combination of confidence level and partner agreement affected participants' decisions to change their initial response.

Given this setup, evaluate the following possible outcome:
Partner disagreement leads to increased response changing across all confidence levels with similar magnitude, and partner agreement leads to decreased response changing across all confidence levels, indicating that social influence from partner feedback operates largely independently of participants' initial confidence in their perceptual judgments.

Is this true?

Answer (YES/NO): NO